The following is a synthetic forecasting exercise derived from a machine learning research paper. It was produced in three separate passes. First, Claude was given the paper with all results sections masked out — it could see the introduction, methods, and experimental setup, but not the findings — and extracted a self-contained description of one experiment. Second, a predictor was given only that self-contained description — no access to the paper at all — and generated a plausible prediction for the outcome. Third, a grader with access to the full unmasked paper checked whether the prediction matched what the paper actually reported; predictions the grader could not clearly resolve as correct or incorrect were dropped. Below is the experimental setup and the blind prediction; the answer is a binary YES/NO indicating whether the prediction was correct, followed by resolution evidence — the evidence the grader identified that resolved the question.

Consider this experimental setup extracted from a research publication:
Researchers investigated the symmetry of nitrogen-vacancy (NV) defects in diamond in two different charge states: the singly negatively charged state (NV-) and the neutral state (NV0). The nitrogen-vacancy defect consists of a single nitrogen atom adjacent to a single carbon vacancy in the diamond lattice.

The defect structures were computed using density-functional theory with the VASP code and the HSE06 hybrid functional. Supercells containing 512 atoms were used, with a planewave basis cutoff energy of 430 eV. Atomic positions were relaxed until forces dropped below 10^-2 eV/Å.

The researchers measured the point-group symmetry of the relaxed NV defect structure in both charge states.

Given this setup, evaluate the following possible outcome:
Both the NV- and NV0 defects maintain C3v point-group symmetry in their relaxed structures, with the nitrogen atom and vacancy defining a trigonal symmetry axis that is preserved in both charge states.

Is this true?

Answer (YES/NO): YES